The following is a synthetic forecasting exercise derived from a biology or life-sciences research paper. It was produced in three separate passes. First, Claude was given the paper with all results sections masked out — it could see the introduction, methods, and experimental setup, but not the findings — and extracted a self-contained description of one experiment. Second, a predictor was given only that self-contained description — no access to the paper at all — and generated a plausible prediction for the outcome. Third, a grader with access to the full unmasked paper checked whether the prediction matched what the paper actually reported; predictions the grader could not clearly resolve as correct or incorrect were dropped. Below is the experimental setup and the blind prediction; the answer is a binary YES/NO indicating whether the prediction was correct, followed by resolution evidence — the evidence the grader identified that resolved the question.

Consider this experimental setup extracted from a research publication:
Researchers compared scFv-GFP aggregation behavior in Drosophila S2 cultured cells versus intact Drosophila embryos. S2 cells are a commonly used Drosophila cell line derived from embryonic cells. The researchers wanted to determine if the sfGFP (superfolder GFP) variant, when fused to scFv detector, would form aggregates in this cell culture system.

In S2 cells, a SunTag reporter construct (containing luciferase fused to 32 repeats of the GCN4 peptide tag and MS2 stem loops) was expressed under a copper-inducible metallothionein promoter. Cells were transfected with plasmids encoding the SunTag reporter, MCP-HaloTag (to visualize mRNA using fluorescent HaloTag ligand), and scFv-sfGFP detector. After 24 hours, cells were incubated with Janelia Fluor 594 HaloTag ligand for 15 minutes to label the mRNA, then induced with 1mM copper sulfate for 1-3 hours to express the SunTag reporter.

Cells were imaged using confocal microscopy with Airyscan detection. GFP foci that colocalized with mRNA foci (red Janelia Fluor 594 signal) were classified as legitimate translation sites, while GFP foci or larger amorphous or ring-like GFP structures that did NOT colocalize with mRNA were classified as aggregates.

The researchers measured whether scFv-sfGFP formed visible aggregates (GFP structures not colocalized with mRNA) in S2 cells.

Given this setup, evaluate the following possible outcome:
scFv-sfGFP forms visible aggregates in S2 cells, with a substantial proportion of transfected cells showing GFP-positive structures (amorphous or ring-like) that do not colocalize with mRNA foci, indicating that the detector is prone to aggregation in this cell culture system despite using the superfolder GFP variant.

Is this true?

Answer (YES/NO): YES